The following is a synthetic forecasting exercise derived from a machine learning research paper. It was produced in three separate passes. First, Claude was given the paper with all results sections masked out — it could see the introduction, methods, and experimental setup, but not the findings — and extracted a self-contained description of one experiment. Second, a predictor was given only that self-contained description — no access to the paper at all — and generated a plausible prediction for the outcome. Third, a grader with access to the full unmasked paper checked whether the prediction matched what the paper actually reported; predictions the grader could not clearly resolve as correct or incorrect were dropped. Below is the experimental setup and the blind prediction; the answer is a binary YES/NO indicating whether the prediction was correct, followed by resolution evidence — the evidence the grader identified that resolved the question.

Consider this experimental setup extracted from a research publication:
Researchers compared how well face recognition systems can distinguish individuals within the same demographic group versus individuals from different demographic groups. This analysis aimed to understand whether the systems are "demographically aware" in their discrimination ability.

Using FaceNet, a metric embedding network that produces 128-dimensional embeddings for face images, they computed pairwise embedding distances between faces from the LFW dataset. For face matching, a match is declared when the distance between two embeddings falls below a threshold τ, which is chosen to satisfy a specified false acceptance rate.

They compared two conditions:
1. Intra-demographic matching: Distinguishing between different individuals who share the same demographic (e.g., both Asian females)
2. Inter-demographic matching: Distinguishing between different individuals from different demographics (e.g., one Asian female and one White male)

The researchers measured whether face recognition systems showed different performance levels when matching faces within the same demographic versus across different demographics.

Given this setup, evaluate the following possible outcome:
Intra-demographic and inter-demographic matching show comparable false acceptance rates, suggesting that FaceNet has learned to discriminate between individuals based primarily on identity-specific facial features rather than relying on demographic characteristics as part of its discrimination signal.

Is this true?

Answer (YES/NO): NO